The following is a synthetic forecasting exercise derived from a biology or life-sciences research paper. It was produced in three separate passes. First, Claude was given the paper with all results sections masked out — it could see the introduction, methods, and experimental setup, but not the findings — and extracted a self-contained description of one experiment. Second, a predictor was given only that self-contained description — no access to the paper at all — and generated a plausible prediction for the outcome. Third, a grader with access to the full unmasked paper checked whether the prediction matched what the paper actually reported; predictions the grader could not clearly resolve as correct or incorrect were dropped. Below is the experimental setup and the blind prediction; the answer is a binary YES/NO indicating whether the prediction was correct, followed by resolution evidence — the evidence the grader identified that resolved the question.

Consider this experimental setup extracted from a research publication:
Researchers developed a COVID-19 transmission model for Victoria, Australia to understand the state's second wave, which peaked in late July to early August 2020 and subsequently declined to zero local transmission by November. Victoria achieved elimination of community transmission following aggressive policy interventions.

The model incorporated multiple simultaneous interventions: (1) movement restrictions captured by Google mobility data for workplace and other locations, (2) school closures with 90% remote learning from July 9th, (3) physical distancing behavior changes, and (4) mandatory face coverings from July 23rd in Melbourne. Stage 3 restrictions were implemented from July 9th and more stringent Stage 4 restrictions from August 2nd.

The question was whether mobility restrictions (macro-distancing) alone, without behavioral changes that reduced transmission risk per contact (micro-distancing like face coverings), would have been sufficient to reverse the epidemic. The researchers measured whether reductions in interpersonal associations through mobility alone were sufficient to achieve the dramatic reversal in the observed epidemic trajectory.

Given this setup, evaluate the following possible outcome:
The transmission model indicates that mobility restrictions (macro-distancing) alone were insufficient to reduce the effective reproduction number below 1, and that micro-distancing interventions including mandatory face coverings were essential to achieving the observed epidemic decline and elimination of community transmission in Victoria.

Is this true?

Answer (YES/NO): YES